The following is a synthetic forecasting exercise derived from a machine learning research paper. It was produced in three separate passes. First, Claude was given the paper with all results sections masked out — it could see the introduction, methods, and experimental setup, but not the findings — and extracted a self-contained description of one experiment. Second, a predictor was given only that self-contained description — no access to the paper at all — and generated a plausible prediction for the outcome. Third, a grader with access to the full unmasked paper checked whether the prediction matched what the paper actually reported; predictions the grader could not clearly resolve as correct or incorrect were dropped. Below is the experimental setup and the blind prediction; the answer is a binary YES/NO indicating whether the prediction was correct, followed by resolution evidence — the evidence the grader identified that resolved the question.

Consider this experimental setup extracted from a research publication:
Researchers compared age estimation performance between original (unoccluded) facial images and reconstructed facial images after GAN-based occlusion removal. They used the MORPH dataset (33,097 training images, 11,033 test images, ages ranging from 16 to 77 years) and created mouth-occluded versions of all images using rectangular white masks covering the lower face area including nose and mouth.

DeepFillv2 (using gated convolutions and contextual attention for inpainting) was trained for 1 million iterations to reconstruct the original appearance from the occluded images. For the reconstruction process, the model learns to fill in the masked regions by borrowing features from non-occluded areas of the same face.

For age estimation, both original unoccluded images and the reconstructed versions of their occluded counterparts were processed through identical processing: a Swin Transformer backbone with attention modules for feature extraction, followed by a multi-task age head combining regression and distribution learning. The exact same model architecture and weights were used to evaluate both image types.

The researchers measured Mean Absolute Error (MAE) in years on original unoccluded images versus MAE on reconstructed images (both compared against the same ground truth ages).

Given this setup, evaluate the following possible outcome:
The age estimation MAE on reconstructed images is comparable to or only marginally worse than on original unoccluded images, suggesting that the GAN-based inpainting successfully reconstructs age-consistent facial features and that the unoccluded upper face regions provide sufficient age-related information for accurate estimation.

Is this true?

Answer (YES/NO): YES